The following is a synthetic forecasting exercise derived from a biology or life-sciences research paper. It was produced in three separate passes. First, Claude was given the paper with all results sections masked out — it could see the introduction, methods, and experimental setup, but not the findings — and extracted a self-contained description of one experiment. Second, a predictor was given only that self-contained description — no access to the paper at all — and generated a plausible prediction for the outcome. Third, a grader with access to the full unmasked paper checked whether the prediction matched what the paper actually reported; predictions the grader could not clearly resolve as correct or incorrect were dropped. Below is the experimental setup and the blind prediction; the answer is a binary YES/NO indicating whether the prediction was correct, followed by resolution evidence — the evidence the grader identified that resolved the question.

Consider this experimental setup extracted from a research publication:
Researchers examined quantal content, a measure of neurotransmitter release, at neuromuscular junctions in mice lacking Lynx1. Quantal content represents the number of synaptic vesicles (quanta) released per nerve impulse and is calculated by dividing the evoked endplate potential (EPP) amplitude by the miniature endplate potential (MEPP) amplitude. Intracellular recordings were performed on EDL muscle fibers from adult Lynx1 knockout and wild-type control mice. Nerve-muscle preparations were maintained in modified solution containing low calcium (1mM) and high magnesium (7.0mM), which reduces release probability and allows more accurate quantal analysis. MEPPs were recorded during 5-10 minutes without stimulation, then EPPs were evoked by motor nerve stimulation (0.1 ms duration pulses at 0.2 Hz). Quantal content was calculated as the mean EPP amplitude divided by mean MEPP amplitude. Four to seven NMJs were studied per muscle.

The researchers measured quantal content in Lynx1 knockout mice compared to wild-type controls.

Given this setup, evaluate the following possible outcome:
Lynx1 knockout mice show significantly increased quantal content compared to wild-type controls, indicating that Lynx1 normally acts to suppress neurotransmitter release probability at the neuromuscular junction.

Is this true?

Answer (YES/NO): NO